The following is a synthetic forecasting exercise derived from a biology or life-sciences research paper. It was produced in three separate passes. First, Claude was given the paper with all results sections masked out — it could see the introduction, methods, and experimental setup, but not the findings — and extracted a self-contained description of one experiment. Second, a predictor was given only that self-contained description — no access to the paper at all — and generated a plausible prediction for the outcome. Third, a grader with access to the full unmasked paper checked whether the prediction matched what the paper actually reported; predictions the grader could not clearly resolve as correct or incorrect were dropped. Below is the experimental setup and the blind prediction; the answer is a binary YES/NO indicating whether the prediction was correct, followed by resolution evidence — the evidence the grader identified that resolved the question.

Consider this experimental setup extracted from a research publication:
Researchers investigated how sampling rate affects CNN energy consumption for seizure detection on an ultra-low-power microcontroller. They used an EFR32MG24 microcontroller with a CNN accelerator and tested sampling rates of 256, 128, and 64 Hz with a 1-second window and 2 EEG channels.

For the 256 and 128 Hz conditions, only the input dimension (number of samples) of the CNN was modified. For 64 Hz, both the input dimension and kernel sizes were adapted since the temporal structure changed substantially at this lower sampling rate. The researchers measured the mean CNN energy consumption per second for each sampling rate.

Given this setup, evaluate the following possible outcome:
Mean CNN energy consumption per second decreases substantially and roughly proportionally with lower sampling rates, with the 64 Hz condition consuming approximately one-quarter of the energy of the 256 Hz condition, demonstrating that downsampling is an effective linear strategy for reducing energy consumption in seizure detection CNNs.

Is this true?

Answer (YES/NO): NO